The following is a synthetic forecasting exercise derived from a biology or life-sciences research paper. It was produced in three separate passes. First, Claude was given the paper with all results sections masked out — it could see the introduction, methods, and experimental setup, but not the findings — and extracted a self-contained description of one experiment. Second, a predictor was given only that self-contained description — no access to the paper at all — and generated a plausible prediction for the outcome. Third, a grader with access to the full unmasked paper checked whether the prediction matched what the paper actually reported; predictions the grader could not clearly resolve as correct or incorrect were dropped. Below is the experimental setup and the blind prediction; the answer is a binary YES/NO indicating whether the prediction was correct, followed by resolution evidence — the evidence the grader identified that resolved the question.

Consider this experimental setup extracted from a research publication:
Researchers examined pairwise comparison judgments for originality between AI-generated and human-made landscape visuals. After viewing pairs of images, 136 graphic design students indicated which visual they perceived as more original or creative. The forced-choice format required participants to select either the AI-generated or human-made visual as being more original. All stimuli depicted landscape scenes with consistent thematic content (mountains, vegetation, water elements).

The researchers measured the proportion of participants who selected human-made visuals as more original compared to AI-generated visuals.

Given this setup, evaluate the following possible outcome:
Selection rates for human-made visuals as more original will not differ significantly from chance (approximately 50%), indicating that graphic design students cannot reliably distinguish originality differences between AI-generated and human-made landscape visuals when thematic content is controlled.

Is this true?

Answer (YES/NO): NO